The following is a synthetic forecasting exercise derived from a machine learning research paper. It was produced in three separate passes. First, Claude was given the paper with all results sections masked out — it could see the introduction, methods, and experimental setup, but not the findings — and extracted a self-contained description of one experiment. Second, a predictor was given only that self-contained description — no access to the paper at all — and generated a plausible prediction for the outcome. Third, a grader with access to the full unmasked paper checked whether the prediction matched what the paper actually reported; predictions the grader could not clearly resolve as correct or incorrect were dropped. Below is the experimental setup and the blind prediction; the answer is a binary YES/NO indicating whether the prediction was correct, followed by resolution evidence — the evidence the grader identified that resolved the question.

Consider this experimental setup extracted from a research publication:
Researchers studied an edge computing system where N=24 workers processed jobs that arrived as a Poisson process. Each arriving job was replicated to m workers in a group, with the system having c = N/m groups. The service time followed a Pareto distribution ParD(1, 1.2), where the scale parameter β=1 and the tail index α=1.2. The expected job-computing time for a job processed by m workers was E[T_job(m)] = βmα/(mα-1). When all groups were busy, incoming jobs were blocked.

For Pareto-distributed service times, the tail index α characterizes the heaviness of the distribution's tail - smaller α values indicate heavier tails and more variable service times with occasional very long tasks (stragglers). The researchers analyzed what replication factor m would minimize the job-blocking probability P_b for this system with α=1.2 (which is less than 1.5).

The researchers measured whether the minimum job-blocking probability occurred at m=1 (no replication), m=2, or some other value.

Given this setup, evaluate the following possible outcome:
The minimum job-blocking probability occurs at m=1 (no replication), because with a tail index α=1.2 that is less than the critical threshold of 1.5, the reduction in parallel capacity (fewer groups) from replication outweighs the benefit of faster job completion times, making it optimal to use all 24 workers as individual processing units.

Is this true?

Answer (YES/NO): NO